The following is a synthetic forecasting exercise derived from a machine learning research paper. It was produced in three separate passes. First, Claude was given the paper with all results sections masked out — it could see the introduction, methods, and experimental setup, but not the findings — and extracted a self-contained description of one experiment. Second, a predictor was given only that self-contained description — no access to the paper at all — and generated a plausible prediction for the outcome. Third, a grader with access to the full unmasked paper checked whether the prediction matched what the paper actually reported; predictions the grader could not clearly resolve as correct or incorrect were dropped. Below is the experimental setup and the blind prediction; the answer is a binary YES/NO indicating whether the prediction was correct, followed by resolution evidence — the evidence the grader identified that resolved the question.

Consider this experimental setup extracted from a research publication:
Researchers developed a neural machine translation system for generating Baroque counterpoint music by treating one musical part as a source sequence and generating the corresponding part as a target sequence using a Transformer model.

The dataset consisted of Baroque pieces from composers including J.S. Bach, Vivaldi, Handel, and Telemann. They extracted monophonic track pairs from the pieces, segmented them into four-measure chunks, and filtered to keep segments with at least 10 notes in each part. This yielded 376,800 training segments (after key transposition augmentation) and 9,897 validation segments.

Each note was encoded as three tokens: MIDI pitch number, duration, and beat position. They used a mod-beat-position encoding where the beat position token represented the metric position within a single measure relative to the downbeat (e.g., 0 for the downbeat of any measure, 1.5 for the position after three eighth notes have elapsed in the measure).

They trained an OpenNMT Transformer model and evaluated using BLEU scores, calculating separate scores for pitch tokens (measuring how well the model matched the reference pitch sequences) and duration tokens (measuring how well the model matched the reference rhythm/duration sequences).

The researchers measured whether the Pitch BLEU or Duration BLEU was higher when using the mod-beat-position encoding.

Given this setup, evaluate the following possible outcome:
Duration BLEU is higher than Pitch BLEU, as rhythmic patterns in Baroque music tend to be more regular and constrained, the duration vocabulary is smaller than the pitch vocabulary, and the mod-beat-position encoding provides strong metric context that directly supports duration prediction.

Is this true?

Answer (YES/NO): YES